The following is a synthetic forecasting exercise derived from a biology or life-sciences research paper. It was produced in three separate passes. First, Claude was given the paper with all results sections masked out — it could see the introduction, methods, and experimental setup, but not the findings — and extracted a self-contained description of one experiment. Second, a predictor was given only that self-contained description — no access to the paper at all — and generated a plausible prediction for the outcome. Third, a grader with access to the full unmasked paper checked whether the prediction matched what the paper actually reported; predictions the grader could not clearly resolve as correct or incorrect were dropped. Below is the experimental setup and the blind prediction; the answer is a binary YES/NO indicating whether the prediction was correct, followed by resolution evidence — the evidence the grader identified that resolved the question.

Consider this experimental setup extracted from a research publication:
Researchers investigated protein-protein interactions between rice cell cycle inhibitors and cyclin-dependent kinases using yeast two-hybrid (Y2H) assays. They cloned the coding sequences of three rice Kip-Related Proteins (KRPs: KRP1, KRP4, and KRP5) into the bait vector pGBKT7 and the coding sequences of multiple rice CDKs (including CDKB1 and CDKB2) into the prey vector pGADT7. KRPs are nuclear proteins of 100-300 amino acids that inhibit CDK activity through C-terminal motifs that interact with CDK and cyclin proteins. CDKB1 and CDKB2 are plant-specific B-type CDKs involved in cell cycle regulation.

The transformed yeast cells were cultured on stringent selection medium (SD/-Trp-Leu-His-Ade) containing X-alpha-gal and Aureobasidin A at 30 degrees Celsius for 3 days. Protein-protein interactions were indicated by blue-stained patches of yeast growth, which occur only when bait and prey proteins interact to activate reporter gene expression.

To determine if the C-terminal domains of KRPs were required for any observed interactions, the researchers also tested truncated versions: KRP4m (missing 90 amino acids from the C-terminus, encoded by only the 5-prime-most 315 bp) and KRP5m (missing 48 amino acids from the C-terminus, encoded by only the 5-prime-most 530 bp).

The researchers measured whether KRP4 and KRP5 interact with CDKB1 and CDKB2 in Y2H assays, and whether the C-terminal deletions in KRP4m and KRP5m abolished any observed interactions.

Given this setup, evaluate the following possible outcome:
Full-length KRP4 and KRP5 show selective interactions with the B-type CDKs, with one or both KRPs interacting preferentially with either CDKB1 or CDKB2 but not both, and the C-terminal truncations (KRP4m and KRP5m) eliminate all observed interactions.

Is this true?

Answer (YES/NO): NO